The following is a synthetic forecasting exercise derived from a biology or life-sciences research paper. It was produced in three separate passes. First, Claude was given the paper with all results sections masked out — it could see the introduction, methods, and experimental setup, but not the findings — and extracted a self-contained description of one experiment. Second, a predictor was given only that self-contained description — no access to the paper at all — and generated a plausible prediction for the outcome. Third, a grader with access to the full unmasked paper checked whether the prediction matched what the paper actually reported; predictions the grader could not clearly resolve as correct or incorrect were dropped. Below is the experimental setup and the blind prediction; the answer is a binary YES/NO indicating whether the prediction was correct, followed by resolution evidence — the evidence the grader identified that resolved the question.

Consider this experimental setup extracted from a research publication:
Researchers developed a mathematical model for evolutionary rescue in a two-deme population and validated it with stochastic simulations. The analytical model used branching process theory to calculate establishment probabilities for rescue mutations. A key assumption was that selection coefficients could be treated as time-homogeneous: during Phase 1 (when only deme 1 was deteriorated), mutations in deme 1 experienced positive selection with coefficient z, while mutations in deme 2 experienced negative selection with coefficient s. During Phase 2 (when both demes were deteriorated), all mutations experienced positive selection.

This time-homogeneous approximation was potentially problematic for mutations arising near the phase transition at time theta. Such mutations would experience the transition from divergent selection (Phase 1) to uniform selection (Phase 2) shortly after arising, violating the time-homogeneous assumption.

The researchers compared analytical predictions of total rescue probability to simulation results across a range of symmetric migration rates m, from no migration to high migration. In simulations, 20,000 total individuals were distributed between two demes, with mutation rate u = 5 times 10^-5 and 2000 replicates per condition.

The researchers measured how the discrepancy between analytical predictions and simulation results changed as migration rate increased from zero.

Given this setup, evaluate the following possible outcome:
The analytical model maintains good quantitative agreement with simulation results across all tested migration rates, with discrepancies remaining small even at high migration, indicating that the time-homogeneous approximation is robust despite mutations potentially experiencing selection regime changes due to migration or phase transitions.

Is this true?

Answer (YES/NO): NO